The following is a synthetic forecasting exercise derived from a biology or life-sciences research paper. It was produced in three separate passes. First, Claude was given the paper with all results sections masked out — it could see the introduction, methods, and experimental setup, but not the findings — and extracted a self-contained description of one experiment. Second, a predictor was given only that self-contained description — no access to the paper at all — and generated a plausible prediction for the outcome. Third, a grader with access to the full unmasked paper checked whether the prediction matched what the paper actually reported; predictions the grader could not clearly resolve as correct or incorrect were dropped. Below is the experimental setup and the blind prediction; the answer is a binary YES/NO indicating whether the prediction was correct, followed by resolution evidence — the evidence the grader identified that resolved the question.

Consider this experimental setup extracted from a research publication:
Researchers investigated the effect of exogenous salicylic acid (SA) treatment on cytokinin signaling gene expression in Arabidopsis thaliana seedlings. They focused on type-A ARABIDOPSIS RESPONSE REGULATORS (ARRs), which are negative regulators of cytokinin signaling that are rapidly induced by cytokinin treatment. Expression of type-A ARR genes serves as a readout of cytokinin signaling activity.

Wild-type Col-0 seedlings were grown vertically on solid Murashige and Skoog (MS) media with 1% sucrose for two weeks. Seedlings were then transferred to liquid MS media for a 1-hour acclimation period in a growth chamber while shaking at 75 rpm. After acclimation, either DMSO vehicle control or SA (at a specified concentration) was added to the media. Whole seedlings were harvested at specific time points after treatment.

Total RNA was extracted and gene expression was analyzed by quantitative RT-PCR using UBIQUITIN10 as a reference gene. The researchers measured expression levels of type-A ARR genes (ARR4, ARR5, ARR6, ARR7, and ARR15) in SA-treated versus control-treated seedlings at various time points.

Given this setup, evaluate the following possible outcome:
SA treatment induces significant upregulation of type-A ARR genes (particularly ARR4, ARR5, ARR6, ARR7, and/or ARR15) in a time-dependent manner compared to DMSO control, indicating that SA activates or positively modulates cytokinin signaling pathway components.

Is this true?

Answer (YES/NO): NO